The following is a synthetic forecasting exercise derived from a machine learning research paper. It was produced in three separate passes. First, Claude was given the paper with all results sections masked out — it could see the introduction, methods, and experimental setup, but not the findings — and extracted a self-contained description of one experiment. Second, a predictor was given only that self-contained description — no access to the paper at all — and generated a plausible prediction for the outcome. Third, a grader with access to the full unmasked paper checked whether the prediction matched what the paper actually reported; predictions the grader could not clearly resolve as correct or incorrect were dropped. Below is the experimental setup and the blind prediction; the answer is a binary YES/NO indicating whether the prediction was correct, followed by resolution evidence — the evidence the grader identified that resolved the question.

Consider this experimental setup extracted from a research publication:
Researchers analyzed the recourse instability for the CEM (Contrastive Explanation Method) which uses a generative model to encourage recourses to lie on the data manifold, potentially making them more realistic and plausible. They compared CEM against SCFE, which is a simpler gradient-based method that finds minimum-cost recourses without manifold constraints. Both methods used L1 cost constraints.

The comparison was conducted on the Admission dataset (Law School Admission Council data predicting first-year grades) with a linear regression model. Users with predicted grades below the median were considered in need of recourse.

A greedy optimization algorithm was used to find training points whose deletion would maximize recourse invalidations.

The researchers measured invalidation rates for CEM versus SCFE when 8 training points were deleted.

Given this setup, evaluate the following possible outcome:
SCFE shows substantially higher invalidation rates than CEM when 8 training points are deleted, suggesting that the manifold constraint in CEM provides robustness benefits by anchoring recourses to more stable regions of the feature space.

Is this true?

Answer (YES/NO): NO